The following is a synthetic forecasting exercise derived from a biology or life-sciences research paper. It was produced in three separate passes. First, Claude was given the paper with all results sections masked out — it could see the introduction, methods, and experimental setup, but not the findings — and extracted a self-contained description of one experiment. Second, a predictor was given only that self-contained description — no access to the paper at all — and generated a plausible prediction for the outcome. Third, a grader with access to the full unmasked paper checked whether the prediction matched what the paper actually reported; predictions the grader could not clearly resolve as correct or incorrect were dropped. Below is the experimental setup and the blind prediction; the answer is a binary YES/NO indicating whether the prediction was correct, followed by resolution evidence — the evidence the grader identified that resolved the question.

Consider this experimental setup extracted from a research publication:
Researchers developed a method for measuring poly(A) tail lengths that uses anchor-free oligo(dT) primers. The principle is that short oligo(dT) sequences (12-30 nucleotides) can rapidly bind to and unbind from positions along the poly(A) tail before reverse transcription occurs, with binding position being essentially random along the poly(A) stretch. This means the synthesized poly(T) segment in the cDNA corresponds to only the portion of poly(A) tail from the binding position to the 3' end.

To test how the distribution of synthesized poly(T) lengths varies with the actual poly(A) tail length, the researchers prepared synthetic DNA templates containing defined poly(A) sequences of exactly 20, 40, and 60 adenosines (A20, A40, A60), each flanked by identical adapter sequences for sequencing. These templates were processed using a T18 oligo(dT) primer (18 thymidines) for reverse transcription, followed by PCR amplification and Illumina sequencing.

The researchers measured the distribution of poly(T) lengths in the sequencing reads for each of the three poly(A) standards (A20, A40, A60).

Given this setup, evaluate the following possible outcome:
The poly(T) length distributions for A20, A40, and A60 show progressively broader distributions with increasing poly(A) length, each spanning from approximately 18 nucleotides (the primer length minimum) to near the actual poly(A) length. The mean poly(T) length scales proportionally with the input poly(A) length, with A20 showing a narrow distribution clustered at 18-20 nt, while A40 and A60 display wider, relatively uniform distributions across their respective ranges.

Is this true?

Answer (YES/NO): NO